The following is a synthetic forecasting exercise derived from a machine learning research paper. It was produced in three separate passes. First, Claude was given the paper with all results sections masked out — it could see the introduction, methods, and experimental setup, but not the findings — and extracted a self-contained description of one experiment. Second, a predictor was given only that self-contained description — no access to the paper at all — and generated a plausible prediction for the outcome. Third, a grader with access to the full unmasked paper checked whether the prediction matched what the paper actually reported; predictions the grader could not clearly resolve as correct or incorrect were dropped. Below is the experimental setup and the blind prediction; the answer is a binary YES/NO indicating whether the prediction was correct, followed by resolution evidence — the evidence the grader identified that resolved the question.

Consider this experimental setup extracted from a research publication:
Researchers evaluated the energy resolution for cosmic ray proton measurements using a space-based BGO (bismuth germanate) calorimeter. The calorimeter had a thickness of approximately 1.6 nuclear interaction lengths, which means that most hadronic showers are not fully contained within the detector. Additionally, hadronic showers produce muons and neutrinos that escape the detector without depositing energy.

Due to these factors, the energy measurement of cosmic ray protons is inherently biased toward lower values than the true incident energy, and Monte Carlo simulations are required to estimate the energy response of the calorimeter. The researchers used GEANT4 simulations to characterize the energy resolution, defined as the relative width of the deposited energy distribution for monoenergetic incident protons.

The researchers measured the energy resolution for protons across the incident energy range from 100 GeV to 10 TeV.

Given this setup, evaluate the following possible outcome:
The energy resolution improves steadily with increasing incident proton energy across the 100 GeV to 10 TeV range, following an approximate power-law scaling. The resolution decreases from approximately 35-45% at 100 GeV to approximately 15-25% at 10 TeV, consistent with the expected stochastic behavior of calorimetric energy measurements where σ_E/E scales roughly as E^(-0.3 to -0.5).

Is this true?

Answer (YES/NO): NO